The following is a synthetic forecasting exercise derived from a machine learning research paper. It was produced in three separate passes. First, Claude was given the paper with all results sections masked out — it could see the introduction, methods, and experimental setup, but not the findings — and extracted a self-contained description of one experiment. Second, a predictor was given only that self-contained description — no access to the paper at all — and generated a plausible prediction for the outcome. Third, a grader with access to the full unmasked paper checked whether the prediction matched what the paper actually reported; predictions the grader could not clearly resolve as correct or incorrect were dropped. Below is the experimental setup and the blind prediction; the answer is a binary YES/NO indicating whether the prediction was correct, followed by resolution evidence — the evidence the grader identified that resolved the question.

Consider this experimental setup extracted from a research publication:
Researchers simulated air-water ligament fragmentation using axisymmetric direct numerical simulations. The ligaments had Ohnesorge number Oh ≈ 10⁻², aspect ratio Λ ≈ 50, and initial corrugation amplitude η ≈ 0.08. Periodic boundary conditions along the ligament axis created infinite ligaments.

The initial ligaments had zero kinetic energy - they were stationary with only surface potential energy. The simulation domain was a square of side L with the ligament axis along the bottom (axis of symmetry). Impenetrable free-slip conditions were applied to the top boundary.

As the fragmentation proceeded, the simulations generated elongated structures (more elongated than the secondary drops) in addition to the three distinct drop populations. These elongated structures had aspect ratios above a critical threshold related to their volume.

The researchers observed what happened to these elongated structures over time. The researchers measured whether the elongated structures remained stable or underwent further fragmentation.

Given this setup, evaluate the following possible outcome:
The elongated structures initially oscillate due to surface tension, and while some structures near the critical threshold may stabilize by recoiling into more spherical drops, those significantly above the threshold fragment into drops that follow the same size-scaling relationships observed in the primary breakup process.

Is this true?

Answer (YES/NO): NO